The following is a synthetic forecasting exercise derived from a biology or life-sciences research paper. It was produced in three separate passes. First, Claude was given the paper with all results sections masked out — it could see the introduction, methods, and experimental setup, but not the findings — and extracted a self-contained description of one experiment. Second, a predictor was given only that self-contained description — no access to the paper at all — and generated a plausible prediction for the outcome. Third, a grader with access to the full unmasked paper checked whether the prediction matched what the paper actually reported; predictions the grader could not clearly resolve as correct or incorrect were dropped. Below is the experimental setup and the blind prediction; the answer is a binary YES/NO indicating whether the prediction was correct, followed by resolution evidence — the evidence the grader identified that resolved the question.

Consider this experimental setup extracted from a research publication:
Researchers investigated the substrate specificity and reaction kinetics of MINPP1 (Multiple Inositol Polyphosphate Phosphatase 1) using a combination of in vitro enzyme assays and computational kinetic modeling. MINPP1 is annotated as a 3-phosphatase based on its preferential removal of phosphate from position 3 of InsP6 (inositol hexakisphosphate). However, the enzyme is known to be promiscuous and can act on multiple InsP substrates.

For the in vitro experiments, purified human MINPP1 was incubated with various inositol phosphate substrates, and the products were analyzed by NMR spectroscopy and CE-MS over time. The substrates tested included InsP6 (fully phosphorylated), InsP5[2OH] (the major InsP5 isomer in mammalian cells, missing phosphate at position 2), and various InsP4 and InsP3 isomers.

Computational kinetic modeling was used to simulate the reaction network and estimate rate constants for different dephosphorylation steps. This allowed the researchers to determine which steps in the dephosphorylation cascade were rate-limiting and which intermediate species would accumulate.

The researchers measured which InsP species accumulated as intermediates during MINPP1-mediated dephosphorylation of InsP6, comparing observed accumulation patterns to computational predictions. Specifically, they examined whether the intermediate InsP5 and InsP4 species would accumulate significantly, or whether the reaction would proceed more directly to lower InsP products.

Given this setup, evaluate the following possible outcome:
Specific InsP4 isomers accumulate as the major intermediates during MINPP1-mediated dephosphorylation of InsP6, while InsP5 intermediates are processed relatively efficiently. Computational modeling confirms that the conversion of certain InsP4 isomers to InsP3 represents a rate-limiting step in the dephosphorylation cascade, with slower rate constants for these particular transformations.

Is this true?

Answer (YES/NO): NO